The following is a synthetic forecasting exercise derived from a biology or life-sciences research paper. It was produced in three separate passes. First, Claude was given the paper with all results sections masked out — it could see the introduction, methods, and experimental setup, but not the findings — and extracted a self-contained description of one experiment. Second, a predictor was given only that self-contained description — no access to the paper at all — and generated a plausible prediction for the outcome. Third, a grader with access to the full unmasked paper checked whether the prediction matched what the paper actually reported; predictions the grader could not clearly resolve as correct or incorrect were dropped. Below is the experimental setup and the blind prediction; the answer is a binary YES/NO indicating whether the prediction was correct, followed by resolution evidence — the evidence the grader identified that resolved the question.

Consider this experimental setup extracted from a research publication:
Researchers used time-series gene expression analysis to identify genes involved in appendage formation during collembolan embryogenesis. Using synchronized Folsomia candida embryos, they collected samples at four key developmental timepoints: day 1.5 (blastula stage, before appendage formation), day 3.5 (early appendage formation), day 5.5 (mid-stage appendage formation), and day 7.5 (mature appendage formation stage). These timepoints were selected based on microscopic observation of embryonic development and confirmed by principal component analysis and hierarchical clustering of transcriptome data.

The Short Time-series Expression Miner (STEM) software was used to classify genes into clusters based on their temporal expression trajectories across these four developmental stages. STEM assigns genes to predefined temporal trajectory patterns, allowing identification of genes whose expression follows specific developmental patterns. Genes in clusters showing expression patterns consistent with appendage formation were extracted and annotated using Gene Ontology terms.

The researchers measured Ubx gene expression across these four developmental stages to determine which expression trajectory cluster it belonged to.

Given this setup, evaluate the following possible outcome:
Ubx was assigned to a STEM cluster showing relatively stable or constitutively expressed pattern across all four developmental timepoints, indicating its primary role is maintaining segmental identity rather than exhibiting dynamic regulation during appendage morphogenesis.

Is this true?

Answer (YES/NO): NO